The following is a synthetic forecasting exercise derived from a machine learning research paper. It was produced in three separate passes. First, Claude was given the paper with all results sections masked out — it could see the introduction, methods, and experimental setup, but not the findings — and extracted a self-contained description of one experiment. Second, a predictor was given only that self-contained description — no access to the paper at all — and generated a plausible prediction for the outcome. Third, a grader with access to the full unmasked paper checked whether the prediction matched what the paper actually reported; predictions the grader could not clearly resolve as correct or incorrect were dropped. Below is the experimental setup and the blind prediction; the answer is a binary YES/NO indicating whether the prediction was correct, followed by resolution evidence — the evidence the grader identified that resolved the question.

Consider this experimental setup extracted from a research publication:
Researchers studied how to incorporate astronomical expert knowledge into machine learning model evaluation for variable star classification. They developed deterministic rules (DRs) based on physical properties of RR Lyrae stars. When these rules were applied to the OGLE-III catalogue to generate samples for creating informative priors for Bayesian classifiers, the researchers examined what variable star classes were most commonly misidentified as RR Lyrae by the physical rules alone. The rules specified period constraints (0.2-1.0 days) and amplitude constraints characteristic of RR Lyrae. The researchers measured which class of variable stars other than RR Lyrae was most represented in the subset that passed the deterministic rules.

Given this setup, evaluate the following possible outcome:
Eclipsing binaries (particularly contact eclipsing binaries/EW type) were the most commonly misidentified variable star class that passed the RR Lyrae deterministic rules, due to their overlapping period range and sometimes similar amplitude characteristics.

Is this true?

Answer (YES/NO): YES